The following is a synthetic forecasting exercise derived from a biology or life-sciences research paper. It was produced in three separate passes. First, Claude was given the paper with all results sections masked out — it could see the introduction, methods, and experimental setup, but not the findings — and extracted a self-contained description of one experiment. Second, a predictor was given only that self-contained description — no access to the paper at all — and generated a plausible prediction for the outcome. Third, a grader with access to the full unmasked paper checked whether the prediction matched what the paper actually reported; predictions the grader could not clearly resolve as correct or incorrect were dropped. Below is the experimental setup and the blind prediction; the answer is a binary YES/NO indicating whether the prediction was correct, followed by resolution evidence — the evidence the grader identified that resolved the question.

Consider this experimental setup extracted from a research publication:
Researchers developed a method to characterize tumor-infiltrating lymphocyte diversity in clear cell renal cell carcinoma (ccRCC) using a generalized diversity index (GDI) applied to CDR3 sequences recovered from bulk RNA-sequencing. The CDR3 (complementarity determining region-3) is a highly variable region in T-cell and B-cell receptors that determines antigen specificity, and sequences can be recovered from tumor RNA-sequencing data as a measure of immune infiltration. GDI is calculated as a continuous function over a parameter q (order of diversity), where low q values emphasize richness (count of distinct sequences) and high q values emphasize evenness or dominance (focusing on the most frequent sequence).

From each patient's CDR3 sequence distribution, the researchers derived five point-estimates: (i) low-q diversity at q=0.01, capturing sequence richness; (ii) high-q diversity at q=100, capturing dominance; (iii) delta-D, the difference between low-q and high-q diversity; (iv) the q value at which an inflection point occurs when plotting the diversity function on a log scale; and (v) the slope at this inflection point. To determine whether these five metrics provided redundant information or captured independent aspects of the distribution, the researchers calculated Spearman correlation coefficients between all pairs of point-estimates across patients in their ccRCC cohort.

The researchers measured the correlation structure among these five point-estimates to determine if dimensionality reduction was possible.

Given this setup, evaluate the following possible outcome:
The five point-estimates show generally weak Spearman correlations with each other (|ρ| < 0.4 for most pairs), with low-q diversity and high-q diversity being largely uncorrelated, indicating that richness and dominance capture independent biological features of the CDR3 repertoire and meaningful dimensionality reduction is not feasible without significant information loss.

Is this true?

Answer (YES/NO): NO